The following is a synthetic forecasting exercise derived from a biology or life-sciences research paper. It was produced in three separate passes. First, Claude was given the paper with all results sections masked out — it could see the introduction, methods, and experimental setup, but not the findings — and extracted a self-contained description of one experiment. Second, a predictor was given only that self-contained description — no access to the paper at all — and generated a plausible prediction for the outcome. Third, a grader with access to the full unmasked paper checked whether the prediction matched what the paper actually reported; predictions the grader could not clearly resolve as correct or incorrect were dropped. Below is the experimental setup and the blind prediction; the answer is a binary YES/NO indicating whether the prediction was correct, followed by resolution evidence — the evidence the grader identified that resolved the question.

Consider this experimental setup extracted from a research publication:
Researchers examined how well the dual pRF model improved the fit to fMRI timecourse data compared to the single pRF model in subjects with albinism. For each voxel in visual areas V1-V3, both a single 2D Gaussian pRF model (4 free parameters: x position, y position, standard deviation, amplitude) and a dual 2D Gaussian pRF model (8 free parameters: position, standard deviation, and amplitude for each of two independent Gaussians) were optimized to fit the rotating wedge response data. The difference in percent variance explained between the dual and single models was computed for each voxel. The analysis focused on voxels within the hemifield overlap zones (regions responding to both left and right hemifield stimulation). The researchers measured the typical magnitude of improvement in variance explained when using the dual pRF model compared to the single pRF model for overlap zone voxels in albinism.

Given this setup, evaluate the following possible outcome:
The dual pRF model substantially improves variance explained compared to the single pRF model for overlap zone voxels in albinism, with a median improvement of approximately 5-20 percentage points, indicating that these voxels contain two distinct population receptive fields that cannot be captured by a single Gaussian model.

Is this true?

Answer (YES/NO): NO